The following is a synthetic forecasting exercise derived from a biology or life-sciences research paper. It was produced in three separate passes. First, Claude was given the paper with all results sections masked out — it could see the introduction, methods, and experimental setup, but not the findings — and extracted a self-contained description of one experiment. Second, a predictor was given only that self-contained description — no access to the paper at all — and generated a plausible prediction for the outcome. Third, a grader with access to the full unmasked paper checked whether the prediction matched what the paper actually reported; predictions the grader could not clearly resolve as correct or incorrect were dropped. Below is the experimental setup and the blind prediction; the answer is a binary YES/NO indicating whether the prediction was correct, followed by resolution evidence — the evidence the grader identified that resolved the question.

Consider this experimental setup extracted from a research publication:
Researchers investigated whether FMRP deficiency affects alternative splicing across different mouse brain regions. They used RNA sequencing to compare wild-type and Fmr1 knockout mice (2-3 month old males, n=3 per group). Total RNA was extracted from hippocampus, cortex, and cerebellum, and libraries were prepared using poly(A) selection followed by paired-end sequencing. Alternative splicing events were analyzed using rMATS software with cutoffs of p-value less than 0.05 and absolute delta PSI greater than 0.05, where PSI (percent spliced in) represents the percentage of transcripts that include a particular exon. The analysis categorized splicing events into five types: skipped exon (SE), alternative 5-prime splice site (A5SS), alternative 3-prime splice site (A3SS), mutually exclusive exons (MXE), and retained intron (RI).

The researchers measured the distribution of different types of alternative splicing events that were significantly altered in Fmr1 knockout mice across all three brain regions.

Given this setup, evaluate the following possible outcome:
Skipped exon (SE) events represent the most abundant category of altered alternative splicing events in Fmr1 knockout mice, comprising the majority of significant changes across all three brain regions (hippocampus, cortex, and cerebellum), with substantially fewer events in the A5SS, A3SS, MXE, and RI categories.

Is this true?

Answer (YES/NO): YES